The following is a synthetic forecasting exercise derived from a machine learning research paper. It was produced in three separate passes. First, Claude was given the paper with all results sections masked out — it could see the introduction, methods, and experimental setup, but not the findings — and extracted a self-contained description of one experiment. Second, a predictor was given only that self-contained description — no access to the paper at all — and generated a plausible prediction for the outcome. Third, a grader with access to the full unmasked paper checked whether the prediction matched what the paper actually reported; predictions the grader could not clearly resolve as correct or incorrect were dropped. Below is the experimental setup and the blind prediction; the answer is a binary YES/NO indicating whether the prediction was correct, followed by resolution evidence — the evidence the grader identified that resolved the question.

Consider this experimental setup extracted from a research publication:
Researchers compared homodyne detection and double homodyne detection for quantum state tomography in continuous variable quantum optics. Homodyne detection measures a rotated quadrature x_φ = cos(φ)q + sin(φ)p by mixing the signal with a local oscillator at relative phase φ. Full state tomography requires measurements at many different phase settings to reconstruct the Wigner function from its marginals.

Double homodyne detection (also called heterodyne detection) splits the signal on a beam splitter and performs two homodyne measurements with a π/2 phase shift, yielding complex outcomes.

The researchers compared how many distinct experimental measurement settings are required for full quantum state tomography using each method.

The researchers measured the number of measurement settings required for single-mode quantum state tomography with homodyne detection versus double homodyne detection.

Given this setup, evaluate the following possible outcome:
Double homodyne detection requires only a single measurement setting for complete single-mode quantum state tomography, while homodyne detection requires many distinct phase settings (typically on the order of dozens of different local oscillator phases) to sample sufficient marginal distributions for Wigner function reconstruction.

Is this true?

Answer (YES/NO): YES